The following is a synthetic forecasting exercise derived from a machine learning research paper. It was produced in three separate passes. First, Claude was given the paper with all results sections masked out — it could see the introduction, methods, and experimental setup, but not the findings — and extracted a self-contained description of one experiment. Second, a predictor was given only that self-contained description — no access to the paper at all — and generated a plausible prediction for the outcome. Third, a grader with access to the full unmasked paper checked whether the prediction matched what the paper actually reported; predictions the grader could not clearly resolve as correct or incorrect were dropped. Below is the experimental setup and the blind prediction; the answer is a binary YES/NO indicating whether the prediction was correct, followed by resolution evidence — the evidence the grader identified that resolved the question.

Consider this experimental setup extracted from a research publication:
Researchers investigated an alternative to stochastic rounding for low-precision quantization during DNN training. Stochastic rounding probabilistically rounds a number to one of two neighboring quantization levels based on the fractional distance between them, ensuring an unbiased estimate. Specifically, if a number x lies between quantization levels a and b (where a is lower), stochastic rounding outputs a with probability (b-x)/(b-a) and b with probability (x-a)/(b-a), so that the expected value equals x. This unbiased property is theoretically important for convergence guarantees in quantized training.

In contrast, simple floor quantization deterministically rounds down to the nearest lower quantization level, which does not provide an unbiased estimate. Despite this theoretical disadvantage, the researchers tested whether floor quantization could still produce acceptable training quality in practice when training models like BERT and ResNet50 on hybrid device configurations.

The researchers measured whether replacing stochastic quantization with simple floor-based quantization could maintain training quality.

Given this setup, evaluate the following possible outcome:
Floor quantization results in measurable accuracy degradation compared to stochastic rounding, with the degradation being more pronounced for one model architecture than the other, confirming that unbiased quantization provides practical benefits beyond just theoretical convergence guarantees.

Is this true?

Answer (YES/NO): NO